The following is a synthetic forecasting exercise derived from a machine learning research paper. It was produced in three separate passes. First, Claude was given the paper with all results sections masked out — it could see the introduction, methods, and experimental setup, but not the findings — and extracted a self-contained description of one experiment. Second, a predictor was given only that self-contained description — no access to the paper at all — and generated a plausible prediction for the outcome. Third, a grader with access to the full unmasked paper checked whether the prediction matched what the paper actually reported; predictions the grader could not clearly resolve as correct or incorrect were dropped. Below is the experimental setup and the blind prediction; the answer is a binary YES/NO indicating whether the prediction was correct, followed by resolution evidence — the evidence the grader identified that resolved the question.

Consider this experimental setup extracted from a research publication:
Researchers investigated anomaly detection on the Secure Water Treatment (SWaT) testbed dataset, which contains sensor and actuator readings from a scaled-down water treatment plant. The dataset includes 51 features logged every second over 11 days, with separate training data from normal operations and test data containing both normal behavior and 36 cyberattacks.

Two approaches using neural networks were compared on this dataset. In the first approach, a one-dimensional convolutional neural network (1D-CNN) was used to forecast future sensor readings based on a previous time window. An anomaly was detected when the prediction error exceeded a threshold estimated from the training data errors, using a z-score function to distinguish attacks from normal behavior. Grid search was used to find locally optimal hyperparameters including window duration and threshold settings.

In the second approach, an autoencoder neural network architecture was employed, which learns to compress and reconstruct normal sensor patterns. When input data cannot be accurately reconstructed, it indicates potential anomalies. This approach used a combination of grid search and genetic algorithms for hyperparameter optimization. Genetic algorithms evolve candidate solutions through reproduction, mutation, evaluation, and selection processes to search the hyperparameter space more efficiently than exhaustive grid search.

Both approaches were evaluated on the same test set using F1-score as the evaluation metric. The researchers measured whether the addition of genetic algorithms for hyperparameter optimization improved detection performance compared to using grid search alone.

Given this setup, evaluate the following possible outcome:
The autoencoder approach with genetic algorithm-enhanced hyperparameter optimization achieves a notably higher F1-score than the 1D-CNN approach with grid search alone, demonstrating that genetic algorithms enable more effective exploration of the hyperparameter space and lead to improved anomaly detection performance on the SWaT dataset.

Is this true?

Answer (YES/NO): NO